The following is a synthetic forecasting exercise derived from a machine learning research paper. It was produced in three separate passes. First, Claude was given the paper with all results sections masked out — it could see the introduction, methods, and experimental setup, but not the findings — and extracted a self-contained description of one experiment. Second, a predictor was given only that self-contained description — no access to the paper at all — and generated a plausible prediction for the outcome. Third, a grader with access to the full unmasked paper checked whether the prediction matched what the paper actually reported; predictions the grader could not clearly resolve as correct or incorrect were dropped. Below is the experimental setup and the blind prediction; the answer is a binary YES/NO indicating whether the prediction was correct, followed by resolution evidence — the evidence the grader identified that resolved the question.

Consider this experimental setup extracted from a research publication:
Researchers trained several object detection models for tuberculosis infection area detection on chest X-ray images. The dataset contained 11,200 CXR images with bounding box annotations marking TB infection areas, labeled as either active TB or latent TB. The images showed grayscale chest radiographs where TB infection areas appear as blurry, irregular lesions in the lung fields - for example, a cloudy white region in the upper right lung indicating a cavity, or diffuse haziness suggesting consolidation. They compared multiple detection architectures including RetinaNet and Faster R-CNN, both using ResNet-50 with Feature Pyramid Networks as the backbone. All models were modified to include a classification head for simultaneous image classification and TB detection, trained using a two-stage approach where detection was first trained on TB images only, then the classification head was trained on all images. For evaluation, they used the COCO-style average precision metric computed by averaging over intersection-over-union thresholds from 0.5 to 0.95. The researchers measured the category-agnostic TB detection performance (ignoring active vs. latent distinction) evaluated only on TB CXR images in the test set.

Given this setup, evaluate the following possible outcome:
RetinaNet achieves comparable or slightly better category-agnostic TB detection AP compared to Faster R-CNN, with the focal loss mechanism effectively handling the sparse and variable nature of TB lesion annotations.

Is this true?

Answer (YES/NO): NO